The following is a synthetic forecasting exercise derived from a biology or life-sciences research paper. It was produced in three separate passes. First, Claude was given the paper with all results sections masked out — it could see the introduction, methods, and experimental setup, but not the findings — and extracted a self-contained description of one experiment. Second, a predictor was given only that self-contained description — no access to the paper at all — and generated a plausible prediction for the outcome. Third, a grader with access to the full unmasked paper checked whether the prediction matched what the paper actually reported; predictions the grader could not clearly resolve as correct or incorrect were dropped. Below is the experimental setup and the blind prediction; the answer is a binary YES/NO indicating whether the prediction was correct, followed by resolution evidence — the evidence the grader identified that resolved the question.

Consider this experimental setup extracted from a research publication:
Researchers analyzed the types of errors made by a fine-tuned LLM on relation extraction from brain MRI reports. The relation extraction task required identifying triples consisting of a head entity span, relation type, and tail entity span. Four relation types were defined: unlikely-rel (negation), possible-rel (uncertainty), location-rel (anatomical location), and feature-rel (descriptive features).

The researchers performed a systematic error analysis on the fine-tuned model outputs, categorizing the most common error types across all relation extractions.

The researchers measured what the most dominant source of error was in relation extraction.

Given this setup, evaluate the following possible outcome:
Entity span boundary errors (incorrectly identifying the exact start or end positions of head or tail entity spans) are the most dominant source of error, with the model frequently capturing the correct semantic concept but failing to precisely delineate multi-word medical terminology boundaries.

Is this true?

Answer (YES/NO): YES